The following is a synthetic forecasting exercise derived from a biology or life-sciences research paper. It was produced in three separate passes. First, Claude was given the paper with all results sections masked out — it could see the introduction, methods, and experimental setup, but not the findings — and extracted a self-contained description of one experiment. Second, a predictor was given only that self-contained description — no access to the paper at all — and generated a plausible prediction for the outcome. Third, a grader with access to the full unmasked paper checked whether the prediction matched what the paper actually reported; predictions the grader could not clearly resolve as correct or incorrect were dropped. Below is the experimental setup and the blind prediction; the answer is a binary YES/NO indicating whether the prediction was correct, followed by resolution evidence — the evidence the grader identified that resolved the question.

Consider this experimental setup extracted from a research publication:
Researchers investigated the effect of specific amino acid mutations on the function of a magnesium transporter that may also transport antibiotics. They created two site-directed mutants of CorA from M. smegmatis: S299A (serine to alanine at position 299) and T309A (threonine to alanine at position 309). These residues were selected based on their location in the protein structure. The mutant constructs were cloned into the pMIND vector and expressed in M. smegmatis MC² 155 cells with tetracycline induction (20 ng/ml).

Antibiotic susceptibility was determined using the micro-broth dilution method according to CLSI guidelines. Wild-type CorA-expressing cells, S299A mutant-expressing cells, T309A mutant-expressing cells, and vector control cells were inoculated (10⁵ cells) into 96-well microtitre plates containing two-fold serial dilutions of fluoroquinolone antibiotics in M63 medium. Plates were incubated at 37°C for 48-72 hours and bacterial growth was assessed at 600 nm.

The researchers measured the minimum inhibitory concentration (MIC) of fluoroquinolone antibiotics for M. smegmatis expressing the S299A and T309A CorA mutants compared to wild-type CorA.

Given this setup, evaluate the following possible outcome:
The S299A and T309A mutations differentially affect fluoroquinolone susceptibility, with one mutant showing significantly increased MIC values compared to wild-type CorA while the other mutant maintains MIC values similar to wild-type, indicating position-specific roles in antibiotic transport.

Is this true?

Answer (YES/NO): NO